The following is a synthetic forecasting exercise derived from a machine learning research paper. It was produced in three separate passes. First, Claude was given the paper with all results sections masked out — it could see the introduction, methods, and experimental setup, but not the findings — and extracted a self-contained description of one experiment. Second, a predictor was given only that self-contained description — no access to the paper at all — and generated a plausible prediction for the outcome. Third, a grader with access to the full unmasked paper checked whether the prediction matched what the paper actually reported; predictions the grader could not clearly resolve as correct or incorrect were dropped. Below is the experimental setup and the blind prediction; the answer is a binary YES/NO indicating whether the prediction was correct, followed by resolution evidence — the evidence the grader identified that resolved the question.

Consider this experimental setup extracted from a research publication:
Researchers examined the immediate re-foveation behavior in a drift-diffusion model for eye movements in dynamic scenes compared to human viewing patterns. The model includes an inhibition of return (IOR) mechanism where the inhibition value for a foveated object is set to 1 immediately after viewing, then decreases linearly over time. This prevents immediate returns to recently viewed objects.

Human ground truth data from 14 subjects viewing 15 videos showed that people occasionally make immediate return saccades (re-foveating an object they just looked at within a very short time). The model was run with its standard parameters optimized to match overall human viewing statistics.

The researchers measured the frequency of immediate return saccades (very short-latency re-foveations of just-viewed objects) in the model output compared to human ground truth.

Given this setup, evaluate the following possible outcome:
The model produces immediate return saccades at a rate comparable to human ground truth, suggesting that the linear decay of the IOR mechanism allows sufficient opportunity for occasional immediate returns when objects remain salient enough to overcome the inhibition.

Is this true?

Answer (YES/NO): NO